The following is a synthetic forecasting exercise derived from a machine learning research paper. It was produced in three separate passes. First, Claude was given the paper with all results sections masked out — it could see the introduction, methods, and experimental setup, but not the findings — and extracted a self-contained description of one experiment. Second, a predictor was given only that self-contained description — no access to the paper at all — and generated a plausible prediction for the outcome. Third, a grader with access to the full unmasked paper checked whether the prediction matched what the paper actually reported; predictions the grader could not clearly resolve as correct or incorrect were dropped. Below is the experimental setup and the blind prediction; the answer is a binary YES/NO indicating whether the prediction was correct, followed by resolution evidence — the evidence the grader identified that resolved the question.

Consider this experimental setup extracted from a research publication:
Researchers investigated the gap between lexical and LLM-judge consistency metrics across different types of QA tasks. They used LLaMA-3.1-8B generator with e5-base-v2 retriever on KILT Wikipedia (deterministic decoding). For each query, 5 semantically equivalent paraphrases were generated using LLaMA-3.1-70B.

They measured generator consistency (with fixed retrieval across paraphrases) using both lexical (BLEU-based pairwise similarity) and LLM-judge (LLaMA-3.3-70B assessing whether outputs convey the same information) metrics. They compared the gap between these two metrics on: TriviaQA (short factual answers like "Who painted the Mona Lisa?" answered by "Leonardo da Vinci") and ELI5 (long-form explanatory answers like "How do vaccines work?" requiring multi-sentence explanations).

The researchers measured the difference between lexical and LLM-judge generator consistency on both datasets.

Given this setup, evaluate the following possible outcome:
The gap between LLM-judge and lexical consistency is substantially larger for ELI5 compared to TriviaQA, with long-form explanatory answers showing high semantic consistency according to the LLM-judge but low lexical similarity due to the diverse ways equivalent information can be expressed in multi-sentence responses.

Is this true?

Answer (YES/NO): YES